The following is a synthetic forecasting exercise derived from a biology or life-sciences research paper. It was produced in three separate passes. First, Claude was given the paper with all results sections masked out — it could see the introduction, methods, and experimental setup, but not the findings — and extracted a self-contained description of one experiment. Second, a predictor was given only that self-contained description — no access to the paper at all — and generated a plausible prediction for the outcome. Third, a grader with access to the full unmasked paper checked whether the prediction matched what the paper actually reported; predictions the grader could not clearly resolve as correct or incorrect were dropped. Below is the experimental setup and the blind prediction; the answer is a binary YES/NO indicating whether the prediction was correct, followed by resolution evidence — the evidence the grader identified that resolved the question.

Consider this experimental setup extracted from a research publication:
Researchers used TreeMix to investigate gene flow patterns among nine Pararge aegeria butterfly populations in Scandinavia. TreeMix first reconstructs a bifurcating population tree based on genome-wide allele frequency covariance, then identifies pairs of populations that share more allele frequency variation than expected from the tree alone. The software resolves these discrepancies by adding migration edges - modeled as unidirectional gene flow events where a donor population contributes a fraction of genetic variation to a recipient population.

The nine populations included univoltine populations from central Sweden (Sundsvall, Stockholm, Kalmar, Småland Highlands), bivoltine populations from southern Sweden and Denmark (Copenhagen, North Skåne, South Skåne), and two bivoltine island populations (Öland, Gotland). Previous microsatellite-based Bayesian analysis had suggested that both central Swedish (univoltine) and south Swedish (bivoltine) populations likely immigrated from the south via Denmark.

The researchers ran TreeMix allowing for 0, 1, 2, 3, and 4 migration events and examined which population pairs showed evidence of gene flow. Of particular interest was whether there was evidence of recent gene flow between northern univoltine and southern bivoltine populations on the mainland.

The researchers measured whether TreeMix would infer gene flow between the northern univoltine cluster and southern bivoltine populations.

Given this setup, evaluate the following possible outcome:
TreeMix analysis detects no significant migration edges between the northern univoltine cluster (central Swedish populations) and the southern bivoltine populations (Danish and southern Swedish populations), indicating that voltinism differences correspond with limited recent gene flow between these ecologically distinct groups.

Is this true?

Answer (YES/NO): NO